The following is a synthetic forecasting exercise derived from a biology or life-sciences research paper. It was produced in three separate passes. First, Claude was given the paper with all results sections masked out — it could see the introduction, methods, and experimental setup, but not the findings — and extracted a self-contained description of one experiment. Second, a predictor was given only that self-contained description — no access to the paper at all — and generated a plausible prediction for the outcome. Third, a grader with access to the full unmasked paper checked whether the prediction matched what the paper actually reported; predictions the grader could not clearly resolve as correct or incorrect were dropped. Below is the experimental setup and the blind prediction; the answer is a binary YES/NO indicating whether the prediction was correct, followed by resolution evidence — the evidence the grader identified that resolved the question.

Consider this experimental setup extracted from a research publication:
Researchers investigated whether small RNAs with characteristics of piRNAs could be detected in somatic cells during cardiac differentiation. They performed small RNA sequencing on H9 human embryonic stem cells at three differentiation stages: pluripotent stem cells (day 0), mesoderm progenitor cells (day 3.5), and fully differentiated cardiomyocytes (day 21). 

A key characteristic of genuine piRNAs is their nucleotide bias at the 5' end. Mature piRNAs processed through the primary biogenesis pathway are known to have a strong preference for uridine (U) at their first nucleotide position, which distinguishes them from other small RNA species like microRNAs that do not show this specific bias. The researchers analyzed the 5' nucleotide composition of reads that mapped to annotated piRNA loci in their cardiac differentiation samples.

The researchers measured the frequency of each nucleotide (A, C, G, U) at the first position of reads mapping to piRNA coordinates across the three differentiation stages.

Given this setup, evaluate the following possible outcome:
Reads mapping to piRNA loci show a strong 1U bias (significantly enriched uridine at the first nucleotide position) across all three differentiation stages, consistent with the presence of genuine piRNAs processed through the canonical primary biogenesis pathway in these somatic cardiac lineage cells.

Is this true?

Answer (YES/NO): NO